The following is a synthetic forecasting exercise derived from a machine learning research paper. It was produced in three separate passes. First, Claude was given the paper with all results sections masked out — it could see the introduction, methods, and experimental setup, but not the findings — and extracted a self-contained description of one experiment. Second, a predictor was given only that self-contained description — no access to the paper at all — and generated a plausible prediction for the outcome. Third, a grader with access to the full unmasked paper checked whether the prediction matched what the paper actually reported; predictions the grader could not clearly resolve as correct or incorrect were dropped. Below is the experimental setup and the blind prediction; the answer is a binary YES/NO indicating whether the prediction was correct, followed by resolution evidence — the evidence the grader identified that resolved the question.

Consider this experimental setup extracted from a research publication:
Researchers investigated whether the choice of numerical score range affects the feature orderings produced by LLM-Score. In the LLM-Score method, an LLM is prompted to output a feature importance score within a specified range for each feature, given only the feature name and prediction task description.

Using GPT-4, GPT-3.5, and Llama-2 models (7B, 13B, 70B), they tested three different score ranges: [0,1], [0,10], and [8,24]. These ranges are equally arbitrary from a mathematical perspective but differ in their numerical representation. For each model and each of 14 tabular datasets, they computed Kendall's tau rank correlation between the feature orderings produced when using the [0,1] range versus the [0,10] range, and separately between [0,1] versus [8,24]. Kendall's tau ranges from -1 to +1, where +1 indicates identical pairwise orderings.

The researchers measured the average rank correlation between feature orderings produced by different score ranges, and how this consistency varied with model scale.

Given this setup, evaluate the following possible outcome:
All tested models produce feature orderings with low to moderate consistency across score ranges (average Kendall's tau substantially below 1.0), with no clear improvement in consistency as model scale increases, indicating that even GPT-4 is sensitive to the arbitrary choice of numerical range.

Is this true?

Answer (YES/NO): NO